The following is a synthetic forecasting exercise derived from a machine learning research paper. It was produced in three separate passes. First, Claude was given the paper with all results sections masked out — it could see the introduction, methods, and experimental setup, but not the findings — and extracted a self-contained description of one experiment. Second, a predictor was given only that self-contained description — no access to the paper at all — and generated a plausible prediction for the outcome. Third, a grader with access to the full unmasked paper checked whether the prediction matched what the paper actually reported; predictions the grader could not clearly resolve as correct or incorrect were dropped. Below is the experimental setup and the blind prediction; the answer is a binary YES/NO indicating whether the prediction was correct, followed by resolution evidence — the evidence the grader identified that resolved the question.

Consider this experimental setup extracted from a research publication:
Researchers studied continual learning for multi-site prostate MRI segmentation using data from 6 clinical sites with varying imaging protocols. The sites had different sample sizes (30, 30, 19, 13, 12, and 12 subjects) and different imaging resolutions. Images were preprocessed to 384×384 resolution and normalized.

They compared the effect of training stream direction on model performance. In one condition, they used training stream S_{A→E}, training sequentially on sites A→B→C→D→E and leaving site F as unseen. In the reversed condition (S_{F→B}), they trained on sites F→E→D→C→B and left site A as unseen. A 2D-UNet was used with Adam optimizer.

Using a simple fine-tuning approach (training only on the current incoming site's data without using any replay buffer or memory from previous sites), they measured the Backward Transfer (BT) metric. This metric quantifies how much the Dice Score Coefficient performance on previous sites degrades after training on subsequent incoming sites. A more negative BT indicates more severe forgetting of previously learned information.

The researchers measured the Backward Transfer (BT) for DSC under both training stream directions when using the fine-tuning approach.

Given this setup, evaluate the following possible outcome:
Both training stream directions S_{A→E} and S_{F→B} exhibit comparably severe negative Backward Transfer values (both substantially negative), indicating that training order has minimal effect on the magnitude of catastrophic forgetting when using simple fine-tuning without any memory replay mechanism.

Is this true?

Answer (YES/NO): NO